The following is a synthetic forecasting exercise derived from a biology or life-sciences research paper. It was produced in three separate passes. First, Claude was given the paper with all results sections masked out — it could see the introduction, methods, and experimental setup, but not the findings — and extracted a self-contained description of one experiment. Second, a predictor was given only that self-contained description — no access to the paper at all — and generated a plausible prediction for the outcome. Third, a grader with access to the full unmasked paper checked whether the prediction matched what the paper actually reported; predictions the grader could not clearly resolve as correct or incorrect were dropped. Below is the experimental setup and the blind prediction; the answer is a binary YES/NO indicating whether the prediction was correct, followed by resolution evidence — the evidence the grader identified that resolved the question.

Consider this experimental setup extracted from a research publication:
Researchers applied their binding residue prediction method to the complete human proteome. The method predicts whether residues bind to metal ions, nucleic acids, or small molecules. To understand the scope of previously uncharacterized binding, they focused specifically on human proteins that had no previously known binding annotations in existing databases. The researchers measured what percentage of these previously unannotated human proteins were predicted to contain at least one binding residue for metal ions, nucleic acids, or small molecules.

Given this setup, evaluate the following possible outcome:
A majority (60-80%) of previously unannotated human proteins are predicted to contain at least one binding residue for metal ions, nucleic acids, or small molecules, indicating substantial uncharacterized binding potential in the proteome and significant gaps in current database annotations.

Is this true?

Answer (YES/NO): NO